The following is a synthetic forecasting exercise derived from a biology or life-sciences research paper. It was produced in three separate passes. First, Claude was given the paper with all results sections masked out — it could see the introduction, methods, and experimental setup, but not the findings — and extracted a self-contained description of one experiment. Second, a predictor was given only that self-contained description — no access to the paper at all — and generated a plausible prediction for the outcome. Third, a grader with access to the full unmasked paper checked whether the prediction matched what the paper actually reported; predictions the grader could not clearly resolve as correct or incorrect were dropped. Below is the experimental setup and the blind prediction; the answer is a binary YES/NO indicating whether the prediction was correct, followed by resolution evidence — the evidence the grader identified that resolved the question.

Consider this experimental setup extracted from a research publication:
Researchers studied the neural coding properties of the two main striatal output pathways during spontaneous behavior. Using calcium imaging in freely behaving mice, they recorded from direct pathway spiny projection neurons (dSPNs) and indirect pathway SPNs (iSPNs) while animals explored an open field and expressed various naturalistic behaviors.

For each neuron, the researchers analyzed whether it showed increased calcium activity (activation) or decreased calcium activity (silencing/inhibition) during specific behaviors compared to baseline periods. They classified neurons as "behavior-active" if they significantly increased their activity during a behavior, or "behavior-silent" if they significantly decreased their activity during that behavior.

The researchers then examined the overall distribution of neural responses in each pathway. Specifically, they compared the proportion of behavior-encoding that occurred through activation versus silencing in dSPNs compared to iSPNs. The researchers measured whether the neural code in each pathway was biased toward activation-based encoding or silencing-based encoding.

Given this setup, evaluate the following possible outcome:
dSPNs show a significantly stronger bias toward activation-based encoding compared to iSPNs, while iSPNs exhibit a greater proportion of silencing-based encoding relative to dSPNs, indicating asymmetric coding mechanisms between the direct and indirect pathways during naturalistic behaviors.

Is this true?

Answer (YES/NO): YES